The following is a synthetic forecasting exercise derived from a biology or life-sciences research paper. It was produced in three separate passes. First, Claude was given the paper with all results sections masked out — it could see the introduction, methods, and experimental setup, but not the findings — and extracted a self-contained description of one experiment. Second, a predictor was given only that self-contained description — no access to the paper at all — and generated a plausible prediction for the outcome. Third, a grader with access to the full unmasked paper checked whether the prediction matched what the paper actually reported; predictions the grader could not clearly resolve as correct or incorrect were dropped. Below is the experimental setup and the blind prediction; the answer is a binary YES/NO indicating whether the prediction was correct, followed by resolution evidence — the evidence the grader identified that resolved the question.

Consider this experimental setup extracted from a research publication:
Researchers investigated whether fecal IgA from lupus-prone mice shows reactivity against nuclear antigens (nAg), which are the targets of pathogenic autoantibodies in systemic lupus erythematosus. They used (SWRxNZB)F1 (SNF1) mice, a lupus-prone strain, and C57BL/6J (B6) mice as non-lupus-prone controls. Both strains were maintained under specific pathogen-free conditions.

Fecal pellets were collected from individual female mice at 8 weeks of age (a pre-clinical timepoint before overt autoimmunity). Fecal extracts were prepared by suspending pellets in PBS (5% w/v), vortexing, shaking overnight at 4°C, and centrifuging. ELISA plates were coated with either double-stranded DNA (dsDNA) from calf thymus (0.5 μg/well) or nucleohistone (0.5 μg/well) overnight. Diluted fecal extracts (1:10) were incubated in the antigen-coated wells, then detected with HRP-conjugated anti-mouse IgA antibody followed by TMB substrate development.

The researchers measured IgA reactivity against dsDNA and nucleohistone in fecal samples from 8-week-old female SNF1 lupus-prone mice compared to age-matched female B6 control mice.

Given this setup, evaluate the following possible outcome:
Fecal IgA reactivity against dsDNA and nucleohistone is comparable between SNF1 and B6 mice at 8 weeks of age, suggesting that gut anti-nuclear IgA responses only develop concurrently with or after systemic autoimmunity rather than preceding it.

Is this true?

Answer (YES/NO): NO